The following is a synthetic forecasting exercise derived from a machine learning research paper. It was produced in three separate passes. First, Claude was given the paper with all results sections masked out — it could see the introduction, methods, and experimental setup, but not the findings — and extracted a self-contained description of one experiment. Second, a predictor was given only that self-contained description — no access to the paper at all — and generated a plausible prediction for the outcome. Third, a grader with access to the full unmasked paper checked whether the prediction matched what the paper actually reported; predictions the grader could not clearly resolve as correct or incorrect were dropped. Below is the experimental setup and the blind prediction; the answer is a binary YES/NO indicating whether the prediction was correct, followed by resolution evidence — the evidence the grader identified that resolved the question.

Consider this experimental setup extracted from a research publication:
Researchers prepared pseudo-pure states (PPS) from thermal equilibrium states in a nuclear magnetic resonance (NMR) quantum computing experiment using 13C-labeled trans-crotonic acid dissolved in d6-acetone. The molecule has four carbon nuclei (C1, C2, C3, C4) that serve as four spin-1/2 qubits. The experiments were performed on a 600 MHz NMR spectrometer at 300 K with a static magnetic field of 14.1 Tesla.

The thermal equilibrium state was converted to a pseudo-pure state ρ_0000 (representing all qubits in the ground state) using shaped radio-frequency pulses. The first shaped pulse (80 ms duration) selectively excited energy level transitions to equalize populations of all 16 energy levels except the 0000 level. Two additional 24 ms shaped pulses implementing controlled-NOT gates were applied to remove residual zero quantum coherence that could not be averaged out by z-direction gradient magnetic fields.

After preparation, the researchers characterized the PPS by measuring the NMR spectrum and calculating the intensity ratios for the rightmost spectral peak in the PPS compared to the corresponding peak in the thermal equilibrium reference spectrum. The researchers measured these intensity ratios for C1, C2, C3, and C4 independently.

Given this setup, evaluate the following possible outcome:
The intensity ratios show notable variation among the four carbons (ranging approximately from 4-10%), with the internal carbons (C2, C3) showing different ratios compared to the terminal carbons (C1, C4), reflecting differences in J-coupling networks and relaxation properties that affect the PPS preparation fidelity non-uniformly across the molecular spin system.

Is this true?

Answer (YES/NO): NO